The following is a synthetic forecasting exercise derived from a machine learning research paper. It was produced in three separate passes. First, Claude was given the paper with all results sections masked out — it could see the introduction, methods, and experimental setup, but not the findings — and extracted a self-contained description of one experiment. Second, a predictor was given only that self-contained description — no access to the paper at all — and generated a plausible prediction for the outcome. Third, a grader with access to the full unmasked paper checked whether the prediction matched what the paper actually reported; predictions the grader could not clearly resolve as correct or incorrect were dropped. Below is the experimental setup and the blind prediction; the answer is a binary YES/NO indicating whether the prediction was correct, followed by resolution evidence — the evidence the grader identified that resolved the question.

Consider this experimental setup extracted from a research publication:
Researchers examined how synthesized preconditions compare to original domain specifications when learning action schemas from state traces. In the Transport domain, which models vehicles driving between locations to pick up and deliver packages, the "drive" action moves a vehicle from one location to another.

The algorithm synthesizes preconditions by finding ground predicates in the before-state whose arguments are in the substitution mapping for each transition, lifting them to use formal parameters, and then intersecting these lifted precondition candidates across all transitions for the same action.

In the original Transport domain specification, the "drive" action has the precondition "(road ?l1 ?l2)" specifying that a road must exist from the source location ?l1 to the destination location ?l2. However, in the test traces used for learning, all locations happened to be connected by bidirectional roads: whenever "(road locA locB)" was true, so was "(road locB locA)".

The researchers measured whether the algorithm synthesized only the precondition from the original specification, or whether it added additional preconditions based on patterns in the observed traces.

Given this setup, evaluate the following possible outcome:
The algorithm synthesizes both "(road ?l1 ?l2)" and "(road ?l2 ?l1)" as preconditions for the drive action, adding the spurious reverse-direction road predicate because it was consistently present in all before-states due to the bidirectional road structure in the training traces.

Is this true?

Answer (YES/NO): YES